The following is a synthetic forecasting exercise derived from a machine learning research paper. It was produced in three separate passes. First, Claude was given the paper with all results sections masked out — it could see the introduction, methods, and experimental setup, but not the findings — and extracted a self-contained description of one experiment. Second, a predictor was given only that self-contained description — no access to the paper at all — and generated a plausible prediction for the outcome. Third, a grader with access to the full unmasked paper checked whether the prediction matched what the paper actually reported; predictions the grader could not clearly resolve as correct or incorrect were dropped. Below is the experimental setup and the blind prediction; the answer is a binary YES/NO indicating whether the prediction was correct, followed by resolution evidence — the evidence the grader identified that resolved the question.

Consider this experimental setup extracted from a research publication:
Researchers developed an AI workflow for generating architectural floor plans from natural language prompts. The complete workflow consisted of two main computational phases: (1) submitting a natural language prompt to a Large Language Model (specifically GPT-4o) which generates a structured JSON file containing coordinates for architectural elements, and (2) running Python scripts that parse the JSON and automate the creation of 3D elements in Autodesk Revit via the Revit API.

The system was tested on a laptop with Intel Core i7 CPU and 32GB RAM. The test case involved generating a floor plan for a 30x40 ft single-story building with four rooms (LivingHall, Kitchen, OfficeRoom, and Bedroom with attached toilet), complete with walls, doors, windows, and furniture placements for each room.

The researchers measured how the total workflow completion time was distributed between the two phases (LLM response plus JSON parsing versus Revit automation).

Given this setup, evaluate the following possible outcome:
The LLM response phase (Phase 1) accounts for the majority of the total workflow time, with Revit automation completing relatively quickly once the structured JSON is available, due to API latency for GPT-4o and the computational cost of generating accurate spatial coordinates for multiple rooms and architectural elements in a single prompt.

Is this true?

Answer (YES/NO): NO